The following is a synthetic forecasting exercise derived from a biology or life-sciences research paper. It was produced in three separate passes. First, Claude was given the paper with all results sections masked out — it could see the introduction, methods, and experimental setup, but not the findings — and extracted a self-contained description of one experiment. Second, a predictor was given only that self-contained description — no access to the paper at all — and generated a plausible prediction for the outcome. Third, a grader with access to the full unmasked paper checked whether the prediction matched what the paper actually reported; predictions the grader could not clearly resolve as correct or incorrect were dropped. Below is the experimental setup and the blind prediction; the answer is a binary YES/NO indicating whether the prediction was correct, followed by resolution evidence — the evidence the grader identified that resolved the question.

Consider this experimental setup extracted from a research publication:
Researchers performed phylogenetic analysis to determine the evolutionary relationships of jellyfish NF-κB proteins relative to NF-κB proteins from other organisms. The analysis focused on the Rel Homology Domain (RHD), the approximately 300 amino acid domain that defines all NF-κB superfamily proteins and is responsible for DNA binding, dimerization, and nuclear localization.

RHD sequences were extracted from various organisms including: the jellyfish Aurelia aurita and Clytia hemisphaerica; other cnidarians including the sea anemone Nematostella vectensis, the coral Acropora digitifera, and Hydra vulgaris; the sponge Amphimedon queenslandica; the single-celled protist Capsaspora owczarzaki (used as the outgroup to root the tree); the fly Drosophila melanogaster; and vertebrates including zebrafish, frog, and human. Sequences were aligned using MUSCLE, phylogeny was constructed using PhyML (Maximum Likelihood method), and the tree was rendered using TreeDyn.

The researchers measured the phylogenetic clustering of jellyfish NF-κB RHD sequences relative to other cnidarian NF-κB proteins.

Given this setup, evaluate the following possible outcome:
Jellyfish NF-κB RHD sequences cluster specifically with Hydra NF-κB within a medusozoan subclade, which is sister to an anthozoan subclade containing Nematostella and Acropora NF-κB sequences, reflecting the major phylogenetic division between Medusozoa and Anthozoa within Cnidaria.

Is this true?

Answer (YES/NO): NO